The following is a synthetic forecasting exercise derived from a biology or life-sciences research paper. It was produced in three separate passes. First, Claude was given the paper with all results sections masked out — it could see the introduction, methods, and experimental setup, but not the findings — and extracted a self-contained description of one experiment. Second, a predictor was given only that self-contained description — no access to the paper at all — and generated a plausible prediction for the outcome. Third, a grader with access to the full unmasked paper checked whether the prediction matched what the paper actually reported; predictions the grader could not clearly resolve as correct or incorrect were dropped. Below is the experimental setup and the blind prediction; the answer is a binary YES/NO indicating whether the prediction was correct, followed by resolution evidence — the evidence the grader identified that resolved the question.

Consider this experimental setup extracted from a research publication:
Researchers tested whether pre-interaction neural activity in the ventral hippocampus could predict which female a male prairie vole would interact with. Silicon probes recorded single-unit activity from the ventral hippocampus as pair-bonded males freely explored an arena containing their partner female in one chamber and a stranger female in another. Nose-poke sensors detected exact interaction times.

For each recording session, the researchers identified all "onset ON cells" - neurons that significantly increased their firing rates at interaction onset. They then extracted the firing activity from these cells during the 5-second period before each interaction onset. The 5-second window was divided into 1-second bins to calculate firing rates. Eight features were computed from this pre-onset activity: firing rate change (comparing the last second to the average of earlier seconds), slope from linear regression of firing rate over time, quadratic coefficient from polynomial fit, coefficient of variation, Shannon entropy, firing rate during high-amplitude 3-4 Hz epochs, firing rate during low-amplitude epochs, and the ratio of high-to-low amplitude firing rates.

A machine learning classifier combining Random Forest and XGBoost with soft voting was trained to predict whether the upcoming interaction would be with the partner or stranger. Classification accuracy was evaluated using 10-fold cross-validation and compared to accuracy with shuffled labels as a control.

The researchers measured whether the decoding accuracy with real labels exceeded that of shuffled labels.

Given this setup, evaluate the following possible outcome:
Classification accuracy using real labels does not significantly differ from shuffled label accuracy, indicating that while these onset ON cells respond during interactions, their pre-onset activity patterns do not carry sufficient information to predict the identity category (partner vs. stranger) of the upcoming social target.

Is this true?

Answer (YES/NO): NO